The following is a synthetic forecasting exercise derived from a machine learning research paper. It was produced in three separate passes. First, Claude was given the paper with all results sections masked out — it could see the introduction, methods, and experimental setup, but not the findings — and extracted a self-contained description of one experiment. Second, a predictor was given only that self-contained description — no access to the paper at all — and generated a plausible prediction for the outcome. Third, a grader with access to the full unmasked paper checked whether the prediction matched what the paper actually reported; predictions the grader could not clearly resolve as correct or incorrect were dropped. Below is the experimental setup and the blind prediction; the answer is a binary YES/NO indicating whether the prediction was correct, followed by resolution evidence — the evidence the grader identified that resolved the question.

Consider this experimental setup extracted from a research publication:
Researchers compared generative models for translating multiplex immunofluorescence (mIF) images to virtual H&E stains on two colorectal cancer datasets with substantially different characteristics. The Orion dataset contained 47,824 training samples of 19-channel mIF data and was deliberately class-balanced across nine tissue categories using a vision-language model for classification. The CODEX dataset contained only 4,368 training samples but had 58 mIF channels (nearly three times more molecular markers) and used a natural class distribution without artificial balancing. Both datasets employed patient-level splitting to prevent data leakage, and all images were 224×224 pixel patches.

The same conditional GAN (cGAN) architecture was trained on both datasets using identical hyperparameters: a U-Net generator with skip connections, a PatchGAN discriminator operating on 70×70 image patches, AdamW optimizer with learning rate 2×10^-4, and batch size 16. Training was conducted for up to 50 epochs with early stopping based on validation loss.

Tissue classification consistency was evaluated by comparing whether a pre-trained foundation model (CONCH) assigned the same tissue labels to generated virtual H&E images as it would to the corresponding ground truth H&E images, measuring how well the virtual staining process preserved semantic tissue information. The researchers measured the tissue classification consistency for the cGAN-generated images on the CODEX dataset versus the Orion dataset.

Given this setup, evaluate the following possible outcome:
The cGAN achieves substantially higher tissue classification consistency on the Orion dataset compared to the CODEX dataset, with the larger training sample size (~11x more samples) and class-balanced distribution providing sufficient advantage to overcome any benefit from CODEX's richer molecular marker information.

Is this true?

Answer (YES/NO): YES